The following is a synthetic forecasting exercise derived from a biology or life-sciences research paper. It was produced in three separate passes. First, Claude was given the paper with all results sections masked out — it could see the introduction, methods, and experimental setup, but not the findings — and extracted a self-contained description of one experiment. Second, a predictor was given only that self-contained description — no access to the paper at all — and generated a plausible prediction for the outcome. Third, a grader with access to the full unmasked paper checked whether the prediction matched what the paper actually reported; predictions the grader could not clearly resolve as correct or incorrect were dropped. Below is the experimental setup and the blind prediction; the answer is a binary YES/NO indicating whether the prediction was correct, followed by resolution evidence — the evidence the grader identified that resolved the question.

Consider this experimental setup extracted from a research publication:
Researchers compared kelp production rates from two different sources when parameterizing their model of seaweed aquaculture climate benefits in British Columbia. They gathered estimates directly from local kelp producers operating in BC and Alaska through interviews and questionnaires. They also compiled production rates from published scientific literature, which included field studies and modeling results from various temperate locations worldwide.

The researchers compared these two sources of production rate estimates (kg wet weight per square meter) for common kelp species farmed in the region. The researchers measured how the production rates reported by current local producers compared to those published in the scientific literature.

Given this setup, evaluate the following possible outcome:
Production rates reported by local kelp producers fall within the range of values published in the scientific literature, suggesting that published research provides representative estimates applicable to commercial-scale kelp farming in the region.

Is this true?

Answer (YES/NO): NO